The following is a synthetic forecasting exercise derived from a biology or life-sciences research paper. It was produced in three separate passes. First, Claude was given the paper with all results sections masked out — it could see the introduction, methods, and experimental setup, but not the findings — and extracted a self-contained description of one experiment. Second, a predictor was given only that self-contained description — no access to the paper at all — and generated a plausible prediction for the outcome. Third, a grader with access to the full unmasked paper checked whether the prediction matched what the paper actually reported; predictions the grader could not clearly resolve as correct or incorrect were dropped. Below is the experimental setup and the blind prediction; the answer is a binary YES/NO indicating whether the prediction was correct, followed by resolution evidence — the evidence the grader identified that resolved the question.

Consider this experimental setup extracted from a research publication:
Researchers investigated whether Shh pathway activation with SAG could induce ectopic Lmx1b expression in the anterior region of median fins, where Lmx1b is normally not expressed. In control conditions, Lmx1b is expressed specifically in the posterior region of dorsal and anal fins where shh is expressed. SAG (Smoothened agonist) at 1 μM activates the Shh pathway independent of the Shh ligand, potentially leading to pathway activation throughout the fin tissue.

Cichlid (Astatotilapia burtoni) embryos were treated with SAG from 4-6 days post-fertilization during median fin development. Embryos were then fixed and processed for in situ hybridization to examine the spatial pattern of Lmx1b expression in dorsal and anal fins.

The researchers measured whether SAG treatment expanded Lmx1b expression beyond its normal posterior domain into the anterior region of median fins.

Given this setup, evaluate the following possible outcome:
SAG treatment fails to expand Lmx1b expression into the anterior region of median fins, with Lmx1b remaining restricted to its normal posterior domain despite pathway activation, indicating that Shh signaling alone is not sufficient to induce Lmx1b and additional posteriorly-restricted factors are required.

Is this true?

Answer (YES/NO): NO